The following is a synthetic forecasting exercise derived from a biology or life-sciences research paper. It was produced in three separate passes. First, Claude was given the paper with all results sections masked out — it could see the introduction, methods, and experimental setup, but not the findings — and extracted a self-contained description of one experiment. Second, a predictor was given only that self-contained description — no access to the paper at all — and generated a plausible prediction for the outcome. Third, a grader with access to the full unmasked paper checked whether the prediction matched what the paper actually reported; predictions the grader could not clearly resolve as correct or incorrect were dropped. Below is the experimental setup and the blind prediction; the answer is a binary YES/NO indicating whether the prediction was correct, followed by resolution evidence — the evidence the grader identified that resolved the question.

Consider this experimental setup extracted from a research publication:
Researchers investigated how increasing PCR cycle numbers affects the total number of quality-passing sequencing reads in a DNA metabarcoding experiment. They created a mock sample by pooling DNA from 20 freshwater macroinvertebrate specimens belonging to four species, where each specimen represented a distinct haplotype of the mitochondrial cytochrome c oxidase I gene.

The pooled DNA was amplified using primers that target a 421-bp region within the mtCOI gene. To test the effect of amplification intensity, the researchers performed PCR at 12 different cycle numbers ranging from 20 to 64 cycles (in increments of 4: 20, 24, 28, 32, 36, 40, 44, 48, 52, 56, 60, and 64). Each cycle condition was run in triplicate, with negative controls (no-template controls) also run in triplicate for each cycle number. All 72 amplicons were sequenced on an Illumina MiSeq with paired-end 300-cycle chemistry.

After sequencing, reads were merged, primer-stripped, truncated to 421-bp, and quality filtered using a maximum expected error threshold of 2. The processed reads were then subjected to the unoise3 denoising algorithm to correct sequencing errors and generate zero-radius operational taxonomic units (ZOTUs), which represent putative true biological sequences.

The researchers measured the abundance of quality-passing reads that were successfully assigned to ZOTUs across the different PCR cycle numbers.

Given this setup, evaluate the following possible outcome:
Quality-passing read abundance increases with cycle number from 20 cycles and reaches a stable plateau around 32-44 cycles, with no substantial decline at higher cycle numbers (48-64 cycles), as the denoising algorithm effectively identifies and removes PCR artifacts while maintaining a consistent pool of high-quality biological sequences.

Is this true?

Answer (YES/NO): NO